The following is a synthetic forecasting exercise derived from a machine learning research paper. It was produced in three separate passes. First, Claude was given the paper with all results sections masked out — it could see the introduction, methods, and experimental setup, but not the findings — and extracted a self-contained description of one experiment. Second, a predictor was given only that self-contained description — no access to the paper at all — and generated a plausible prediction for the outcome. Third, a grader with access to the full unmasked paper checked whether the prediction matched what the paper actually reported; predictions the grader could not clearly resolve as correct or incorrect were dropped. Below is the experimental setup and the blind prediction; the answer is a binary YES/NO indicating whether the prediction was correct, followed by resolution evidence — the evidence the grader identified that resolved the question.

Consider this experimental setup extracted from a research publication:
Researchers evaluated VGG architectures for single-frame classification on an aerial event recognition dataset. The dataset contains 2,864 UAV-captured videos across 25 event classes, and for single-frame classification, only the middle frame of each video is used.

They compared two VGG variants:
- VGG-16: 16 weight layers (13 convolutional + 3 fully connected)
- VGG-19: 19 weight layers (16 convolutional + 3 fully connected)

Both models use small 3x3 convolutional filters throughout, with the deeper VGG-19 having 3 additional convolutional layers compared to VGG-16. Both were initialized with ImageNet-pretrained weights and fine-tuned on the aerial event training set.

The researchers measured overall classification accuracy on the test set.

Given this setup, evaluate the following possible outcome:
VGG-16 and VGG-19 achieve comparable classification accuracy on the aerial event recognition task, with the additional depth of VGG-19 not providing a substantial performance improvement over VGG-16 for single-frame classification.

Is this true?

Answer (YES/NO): YES